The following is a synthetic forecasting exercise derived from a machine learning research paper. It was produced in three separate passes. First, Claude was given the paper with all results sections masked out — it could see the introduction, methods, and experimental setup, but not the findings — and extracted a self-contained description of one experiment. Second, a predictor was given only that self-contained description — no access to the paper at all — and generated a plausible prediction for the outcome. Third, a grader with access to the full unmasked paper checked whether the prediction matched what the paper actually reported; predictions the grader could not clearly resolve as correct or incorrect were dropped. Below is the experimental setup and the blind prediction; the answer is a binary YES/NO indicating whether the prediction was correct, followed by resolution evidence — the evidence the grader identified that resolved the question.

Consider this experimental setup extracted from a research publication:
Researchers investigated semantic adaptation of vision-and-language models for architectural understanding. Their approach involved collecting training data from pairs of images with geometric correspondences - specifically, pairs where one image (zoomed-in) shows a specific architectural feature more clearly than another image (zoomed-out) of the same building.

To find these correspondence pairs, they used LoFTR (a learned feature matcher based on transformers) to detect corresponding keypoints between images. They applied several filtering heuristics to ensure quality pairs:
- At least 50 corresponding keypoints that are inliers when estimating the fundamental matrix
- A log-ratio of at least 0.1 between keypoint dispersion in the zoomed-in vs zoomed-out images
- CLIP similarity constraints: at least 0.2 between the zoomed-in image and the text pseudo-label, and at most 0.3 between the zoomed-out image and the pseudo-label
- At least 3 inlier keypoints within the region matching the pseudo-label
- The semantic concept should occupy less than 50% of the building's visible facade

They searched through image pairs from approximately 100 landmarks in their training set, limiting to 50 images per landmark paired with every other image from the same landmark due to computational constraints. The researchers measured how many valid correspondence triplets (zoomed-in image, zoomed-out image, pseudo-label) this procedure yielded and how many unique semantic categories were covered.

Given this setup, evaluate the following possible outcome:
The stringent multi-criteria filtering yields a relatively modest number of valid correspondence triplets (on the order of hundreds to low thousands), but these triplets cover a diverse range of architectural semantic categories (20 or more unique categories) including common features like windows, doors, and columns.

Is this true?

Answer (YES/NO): YES